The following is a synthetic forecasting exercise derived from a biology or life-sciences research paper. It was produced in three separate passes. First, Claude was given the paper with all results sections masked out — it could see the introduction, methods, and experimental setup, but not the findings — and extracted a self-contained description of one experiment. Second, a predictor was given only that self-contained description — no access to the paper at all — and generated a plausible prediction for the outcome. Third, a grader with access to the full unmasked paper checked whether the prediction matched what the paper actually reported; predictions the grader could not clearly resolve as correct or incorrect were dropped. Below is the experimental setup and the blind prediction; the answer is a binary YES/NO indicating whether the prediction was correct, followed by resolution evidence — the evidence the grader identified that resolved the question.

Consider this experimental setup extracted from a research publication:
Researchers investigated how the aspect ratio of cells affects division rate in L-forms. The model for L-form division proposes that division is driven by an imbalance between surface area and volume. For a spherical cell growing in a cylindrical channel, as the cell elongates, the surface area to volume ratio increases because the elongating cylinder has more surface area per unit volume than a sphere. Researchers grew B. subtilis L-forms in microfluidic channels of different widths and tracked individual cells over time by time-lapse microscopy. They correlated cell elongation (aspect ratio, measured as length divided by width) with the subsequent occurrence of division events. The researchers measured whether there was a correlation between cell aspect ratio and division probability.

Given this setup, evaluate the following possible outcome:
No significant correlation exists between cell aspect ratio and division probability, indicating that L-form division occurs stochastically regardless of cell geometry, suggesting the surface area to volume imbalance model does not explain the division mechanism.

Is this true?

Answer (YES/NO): NO